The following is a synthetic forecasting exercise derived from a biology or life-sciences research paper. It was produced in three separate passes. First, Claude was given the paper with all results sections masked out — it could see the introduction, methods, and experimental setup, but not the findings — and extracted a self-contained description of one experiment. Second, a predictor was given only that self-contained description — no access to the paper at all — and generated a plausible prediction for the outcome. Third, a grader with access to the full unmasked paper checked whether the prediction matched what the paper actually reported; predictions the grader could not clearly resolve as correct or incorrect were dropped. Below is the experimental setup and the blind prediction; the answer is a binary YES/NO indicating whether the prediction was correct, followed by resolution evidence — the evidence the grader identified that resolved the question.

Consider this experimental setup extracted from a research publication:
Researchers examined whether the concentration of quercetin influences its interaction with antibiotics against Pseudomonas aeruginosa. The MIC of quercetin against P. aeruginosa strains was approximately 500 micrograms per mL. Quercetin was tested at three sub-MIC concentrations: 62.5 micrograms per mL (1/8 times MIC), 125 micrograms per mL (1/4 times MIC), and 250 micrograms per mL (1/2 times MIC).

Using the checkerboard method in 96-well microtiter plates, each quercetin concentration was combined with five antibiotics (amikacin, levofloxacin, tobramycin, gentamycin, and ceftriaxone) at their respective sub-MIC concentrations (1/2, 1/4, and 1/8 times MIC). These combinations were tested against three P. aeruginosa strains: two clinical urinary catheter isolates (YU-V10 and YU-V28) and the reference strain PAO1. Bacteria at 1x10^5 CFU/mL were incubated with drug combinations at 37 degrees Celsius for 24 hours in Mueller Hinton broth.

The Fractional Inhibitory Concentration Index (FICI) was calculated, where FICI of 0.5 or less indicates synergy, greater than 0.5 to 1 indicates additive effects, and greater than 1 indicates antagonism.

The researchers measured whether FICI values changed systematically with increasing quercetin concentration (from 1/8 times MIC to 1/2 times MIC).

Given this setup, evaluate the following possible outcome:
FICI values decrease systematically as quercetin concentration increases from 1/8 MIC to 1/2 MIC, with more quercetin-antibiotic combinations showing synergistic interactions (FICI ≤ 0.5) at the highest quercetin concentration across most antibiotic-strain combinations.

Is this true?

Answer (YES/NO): NO